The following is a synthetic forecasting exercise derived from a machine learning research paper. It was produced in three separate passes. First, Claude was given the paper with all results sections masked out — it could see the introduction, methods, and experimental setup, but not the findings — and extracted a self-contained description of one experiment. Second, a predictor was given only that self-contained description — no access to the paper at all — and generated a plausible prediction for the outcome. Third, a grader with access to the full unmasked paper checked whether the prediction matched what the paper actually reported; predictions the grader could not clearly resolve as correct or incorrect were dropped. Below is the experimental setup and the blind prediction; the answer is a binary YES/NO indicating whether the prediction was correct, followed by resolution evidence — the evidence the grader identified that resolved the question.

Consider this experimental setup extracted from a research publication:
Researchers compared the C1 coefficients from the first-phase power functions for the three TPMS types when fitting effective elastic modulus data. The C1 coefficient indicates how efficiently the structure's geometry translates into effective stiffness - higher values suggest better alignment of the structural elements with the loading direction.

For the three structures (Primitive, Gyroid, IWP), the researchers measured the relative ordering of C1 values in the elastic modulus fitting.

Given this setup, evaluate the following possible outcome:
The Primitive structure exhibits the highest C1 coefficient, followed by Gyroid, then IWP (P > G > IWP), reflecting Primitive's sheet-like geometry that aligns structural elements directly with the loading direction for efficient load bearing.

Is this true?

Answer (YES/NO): NO